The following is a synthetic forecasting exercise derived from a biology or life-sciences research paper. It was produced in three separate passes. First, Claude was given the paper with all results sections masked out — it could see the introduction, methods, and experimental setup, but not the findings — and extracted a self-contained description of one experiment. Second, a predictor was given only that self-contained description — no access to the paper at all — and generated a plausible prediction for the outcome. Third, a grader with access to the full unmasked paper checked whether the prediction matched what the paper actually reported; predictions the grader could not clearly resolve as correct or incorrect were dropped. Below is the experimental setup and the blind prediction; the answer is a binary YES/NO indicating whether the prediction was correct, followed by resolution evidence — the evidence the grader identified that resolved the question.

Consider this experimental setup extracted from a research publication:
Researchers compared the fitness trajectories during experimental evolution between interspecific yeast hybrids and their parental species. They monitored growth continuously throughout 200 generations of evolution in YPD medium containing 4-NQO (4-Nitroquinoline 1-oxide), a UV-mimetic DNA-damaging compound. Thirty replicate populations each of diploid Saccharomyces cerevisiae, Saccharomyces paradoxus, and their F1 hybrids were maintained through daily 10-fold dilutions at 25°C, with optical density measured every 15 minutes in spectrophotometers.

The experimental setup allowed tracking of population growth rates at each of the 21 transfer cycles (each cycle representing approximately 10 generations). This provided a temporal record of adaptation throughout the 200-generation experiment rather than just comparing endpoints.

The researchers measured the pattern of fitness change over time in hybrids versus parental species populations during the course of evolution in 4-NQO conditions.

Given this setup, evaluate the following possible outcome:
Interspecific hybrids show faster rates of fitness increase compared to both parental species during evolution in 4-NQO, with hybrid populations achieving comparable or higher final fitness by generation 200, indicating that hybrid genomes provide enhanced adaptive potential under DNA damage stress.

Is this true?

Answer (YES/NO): NO